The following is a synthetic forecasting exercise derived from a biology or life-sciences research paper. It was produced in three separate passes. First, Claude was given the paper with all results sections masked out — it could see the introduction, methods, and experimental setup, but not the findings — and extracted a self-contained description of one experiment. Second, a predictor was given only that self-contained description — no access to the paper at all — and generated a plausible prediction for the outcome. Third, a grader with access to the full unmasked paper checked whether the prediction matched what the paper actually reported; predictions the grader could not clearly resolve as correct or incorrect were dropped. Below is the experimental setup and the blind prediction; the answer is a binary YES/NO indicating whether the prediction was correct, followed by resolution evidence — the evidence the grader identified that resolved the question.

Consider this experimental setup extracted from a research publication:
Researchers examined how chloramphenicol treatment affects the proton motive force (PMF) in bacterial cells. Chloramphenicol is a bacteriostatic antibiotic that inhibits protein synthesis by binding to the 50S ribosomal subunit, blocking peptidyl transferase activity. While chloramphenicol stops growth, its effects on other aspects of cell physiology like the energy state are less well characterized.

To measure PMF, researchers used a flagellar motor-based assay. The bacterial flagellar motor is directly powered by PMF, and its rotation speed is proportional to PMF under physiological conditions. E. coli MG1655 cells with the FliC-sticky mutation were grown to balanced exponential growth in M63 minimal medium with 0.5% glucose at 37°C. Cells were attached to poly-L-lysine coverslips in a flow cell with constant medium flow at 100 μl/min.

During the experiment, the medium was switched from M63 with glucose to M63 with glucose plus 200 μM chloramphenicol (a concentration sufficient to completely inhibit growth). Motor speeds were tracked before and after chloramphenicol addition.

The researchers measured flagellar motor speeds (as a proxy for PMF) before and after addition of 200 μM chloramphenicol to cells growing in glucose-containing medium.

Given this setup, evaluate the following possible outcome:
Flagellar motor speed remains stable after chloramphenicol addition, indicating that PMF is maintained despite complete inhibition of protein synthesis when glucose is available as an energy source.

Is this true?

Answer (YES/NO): NO